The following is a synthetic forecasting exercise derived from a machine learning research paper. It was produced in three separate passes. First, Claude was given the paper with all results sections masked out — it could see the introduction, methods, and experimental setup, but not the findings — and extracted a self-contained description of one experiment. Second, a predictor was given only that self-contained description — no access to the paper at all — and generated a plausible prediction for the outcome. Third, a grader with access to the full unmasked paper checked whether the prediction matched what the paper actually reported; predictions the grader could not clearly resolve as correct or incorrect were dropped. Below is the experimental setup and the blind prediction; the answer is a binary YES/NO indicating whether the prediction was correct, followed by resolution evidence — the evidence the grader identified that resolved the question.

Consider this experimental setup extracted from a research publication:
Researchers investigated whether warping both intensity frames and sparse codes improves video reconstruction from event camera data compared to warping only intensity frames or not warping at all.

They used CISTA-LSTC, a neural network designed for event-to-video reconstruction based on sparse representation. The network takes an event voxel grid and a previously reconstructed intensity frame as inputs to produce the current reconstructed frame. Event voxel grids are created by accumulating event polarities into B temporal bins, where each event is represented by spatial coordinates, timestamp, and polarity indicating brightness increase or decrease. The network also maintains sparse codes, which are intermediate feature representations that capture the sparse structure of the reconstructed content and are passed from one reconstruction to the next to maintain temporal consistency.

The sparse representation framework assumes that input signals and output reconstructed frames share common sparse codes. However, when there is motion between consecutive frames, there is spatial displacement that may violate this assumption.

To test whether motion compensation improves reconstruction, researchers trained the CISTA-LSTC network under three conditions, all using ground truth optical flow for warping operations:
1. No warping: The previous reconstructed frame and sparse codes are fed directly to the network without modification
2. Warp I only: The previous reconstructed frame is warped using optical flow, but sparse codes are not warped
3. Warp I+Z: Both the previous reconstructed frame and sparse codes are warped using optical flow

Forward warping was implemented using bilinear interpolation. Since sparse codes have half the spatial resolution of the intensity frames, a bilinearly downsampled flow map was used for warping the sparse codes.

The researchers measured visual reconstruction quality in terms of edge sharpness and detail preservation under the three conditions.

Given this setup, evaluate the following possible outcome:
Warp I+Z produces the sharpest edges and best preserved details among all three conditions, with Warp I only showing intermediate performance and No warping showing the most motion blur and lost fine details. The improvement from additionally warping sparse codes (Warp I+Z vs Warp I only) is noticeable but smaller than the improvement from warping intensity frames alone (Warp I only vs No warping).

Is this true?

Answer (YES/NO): NO